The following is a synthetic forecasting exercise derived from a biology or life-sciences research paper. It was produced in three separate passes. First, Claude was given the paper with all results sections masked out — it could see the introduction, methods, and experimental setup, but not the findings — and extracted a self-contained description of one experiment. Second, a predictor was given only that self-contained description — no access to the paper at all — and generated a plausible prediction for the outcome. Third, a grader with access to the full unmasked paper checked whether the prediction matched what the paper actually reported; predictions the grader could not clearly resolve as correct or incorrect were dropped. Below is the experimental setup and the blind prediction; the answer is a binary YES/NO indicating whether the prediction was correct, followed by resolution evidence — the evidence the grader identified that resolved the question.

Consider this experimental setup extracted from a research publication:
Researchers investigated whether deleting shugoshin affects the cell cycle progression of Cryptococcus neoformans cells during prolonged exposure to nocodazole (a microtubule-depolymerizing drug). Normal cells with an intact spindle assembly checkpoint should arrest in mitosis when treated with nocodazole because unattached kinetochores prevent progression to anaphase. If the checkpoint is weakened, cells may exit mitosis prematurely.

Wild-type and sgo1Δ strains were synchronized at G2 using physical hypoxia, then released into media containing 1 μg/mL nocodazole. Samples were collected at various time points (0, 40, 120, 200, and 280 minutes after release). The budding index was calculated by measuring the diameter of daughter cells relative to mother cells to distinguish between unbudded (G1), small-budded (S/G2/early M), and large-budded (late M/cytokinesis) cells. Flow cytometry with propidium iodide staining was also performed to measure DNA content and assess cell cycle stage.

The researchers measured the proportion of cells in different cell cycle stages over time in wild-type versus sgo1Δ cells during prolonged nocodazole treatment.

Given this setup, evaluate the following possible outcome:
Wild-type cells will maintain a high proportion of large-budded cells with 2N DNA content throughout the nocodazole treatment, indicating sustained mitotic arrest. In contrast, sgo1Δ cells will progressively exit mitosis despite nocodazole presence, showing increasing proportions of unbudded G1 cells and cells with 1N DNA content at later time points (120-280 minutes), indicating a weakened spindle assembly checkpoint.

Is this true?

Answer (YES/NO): NO